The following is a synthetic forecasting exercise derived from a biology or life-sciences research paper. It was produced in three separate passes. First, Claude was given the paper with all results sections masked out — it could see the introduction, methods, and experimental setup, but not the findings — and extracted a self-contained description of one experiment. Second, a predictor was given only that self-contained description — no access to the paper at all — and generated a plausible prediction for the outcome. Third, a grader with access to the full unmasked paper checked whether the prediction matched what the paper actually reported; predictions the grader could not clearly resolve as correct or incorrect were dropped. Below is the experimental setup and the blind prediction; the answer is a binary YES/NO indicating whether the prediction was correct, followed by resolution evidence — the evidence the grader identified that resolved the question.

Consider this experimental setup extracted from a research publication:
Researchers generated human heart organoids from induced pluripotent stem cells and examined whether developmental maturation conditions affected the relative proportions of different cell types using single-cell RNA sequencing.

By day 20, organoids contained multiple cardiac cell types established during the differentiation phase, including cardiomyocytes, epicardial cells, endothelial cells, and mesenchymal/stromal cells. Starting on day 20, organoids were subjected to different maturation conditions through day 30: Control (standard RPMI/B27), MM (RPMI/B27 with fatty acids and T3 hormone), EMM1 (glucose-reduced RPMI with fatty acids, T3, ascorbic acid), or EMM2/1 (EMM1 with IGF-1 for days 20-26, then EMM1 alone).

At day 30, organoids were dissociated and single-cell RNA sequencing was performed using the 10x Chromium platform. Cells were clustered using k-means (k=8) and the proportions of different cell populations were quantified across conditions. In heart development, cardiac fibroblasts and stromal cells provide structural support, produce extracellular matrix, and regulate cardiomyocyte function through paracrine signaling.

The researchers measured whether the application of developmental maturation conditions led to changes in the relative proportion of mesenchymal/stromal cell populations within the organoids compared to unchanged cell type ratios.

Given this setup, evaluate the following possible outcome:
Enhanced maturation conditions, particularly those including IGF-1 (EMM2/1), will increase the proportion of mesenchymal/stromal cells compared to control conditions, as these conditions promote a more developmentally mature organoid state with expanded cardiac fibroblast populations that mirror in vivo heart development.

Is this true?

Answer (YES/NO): NO